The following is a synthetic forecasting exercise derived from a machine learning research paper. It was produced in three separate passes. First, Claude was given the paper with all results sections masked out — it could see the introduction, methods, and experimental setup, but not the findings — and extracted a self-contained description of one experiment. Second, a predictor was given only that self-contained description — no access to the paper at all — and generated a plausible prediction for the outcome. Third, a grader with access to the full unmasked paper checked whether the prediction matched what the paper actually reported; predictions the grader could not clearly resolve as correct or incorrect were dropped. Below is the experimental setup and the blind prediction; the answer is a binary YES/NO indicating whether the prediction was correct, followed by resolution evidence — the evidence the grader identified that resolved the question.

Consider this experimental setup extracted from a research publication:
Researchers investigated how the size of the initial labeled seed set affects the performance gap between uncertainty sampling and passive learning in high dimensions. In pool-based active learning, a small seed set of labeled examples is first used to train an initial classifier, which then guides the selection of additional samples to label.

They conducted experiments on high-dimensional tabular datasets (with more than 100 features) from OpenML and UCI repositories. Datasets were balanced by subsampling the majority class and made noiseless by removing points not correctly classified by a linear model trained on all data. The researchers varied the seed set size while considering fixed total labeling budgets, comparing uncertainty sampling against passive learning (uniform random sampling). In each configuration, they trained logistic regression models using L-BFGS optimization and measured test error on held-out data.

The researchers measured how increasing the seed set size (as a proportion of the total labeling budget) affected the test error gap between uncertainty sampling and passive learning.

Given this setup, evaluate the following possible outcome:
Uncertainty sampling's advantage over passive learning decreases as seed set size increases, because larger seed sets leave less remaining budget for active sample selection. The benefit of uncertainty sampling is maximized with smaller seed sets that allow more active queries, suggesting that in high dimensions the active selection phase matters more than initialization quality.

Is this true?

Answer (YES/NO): NO